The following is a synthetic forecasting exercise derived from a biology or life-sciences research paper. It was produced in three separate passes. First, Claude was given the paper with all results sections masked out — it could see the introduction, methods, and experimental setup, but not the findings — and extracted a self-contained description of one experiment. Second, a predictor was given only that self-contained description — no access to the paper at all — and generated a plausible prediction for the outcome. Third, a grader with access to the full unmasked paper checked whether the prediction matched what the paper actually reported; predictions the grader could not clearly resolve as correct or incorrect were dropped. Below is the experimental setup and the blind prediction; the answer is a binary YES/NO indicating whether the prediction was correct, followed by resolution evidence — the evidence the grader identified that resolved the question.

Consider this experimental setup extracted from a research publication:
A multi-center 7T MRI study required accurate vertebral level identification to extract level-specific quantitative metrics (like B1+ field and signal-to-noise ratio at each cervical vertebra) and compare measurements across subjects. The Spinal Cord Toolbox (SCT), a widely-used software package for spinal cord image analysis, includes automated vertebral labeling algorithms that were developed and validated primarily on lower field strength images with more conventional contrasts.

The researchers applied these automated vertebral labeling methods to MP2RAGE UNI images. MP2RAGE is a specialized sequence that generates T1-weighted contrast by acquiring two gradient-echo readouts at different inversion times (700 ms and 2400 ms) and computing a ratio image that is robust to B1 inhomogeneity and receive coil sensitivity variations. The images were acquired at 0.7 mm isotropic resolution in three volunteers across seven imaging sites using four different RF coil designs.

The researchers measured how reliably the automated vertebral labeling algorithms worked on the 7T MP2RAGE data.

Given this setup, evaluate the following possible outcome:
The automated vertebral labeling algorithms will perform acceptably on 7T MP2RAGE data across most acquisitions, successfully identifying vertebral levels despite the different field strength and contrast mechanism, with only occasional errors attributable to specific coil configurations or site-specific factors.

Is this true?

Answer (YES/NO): NO